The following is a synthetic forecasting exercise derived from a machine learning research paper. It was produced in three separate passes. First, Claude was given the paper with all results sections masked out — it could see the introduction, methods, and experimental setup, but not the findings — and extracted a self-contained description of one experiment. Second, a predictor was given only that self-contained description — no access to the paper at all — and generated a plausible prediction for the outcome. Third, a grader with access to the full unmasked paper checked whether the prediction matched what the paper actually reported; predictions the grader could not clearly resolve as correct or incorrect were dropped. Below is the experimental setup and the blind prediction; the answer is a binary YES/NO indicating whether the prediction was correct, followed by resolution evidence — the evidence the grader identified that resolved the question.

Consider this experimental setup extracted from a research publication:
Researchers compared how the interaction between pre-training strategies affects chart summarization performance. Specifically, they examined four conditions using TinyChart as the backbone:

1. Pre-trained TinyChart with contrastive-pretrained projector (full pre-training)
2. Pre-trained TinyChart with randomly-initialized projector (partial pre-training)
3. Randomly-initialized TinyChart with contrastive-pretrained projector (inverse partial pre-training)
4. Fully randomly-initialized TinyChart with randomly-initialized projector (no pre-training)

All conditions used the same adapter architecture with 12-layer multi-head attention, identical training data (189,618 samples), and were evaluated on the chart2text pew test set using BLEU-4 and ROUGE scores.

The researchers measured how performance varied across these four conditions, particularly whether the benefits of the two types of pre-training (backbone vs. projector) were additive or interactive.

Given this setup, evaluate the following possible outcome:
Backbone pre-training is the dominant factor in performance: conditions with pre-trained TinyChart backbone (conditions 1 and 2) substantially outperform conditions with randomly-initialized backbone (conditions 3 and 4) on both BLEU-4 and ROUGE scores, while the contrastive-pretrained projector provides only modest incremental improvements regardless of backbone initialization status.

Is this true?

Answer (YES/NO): NO